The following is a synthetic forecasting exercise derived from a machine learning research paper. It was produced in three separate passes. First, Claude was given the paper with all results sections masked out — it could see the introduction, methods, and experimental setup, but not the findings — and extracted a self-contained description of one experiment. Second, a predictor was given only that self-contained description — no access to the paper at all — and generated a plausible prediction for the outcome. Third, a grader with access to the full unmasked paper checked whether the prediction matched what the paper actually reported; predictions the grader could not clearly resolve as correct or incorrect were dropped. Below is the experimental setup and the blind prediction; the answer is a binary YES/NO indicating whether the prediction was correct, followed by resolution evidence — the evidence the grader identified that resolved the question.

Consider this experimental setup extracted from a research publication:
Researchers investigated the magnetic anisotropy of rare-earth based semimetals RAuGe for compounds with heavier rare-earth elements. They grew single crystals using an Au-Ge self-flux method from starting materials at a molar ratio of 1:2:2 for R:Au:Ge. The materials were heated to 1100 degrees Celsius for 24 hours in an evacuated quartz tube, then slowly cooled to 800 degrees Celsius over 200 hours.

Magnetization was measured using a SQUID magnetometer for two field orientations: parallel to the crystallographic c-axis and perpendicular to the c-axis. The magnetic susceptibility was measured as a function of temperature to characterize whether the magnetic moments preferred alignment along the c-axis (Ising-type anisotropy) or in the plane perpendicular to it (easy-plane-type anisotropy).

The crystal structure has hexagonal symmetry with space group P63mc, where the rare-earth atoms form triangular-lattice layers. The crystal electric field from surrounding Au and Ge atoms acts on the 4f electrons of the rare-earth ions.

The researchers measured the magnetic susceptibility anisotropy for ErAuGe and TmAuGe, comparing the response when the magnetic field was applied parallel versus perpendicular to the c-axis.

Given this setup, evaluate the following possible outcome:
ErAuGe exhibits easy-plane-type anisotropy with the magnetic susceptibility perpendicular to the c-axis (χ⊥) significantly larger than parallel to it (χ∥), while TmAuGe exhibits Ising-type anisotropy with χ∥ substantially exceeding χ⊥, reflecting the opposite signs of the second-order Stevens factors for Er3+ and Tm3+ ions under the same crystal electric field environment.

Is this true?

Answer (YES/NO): NO